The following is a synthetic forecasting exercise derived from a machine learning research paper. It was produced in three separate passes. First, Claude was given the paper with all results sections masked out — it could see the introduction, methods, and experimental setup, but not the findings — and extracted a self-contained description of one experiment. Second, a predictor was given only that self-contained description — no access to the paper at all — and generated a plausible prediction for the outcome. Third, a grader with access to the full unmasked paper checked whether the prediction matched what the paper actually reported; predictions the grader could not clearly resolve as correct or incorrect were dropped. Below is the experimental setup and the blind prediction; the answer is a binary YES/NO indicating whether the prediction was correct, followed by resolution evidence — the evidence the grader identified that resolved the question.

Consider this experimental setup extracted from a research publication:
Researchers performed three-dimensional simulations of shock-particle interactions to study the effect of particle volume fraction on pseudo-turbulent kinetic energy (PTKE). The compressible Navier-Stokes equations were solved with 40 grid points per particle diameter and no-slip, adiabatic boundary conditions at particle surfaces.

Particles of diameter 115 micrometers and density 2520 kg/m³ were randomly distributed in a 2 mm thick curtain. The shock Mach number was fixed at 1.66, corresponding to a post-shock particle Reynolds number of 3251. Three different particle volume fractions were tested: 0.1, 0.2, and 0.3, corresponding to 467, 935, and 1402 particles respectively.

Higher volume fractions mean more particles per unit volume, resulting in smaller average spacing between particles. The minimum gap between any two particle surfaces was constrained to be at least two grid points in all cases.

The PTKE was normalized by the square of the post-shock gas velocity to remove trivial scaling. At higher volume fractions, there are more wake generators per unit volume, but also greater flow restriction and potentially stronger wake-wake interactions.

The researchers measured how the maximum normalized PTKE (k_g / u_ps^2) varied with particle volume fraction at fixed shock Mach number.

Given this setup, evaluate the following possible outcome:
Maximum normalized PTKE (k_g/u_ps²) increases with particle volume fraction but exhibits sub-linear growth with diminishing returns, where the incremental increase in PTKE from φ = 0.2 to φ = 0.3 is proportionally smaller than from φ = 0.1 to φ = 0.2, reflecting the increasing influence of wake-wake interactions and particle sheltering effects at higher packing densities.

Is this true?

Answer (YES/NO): NO